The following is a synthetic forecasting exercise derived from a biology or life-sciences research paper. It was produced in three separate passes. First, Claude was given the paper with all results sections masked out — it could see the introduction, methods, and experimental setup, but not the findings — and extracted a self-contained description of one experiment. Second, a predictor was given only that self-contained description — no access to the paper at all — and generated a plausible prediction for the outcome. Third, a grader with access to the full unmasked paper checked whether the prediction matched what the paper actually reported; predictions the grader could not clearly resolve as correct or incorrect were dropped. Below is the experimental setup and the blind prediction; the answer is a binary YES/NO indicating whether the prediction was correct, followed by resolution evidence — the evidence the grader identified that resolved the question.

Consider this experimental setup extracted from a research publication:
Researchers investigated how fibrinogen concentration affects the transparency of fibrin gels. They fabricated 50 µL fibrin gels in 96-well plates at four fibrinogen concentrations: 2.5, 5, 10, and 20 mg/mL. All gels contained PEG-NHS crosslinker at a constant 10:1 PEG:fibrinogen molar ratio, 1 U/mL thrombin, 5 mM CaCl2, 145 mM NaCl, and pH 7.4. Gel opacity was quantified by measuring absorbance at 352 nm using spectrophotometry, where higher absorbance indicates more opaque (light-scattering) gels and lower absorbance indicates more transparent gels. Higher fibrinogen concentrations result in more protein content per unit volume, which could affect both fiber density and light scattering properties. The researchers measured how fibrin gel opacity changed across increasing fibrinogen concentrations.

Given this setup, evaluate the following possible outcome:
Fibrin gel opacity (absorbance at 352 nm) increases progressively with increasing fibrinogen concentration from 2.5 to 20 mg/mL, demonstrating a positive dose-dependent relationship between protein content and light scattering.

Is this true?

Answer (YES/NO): YES